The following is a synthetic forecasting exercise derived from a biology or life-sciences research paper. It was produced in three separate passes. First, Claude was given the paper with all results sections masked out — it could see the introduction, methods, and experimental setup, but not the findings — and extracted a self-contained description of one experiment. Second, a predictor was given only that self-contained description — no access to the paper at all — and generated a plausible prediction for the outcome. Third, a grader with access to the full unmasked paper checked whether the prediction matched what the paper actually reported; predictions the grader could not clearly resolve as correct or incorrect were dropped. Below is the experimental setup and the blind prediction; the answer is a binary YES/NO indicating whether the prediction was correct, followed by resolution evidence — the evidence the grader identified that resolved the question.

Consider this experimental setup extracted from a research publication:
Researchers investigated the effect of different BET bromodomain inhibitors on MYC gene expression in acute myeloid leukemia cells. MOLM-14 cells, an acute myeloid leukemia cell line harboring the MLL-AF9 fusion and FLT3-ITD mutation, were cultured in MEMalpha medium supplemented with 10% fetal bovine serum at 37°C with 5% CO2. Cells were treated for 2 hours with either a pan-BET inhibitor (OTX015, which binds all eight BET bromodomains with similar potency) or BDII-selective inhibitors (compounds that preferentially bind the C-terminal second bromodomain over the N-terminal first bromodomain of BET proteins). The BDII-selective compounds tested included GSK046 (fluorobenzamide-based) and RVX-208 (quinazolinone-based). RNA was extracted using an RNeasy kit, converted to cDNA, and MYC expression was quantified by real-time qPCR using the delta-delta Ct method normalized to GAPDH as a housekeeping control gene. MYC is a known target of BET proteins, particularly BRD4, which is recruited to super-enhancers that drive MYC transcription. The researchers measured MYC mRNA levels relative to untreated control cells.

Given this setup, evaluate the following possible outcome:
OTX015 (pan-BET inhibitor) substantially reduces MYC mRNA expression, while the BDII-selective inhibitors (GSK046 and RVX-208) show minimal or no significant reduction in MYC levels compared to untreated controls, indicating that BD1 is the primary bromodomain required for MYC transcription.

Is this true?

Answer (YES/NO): NO